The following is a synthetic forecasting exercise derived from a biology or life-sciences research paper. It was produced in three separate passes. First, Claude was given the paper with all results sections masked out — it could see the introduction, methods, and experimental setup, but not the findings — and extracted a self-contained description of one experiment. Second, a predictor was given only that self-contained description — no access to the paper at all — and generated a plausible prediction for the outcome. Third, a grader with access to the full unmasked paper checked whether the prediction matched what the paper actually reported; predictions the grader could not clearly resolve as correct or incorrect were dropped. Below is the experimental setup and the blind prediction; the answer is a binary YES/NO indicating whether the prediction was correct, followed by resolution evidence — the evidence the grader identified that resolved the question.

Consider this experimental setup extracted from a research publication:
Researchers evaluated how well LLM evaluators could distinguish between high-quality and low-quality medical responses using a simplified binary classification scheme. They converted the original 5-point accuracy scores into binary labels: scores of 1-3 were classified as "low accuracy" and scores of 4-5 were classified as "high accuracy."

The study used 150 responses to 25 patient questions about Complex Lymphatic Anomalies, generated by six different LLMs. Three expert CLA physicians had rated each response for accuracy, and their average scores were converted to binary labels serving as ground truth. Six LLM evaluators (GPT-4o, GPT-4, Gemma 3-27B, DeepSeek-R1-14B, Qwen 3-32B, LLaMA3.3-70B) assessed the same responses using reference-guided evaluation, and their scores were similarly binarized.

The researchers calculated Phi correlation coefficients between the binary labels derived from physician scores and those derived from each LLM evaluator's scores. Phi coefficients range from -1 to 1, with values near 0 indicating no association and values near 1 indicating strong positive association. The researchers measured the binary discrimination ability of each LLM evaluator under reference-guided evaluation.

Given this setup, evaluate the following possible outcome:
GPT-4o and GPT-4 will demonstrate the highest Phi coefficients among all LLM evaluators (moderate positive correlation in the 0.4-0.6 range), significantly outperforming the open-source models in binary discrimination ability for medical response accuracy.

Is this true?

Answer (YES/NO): NO